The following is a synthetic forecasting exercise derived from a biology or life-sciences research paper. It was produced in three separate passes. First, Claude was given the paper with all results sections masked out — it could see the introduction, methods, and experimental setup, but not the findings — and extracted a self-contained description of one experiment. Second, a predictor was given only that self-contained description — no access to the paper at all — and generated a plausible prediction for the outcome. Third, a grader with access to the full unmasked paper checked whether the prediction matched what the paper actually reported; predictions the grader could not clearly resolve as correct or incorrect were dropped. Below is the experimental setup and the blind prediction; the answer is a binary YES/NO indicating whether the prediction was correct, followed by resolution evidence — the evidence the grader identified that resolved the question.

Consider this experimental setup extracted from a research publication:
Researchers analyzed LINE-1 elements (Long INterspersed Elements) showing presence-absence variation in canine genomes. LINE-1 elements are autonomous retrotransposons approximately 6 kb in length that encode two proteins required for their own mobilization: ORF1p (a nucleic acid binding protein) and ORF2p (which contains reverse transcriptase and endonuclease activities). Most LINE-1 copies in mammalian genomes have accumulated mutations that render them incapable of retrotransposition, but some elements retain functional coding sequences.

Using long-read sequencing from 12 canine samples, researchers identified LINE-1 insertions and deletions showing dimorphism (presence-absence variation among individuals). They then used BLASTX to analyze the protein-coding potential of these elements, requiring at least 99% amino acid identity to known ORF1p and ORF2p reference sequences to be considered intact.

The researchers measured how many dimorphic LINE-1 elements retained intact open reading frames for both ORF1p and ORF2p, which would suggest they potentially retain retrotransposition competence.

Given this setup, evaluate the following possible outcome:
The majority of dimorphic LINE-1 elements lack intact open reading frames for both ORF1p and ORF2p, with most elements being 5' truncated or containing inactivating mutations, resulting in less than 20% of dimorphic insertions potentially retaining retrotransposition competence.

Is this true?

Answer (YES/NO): YES